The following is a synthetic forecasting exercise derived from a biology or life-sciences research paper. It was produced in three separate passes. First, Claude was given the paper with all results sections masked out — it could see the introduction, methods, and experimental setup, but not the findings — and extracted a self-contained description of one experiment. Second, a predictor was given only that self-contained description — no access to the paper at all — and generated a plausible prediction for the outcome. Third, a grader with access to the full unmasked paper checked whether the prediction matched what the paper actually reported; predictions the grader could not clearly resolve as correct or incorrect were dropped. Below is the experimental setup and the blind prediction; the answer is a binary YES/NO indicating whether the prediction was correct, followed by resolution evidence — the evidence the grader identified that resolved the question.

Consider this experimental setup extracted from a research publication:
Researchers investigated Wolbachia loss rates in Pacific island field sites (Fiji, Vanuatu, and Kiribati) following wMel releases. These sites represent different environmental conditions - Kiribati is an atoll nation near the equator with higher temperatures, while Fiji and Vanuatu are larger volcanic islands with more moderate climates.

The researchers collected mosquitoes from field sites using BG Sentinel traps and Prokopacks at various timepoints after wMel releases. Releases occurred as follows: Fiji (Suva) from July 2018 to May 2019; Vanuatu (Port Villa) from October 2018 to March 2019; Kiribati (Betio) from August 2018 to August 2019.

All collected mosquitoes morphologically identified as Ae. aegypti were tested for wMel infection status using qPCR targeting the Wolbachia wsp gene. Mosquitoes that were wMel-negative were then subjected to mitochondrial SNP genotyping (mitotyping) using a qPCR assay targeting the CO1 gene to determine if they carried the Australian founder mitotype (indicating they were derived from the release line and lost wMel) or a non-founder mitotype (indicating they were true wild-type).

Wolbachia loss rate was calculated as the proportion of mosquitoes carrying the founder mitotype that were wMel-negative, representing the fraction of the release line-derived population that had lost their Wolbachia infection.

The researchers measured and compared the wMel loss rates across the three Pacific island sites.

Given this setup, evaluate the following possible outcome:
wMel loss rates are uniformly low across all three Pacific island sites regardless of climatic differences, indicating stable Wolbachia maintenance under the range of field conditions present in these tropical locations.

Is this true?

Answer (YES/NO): NO